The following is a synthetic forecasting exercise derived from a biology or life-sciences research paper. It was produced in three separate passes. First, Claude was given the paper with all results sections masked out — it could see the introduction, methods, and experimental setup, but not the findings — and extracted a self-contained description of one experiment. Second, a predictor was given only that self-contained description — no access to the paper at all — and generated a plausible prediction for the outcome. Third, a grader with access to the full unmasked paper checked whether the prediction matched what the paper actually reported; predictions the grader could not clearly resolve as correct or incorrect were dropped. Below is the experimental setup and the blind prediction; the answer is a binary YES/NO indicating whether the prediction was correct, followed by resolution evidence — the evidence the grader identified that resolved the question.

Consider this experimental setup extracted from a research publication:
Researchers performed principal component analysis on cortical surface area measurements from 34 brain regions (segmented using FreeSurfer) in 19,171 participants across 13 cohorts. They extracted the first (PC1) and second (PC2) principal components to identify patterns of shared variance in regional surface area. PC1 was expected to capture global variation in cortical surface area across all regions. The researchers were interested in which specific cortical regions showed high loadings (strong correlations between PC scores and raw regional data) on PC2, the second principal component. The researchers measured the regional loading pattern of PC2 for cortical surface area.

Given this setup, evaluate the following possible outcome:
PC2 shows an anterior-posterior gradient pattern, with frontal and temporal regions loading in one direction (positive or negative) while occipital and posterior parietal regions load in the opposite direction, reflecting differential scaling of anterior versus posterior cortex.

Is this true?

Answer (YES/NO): NO